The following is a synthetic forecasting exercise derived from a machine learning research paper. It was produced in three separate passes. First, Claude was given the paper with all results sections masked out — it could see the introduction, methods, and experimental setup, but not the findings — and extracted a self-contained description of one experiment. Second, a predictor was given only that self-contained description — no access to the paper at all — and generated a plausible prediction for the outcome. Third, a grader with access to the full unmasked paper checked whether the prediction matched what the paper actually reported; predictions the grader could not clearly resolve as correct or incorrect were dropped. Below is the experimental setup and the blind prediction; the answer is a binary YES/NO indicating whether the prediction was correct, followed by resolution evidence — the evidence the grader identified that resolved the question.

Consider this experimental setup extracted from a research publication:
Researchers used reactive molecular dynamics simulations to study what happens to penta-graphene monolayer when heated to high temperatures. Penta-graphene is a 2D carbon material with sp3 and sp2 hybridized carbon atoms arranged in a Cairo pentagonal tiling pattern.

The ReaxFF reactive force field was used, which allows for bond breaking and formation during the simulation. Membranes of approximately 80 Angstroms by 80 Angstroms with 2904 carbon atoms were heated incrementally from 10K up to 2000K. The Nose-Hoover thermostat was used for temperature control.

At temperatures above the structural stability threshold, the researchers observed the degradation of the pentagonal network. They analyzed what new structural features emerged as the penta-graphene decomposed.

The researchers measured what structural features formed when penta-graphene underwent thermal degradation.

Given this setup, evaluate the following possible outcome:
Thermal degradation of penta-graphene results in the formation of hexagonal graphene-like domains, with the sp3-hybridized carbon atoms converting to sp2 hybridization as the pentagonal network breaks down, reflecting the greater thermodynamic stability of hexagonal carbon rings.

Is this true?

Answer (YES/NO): YES